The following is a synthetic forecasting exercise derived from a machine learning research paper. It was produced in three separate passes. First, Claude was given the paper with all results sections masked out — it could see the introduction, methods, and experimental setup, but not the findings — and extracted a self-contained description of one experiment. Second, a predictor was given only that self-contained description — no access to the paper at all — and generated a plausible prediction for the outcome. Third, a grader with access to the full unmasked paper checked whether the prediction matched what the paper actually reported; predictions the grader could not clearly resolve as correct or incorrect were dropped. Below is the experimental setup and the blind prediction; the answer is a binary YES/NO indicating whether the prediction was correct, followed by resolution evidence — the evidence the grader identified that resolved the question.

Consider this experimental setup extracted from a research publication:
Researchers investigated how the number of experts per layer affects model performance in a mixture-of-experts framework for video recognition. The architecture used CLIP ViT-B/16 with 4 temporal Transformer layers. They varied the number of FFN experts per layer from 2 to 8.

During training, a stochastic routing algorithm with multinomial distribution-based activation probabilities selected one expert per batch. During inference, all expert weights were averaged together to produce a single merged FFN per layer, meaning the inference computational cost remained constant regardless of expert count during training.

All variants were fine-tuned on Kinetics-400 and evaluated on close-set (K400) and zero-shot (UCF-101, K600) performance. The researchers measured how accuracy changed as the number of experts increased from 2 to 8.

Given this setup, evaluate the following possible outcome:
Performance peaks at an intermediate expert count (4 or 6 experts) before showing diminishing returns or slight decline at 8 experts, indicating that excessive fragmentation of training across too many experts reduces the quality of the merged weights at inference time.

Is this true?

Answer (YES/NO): NO